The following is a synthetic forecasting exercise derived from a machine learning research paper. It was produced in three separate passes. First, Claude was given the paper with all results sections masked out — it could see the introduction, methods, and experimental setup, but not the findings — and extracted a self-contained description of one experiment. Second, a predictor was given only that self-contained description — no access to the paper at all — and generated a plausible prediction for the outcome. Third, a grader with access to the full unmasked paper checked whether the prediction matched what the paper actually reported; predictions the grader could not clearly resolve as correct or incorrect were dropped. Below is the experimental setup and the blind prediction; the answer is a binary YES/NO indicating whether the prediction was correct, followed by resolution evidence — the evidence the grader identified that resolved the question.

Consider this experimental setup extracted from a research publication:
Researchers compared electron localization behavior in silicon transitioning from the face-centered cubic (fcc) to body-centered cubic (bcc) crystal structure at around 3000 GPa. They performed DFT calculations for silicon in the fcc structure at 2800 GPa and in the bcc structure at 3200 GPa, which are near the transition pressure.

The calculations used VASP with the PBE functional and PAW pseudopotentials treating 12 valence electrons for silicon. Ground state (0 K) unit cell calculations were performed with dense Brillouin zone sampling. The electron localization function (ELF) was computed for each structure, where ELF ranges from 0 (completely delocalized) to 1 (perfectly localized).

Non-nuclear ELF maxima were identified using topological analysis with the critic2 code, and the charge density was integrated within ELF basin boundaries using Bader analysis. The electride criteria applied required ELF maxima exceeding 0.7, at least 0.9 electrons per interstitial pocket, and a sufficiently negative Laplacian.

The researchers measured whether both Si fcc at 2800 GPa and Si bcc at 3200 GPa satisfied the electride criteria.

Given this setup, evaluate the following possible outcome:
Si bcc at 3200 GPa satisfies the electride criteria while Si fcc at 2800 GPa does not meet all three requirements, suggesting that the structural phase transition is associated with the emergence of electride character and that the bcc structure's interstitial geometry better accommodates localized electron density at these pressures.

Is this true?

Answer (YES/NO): NO